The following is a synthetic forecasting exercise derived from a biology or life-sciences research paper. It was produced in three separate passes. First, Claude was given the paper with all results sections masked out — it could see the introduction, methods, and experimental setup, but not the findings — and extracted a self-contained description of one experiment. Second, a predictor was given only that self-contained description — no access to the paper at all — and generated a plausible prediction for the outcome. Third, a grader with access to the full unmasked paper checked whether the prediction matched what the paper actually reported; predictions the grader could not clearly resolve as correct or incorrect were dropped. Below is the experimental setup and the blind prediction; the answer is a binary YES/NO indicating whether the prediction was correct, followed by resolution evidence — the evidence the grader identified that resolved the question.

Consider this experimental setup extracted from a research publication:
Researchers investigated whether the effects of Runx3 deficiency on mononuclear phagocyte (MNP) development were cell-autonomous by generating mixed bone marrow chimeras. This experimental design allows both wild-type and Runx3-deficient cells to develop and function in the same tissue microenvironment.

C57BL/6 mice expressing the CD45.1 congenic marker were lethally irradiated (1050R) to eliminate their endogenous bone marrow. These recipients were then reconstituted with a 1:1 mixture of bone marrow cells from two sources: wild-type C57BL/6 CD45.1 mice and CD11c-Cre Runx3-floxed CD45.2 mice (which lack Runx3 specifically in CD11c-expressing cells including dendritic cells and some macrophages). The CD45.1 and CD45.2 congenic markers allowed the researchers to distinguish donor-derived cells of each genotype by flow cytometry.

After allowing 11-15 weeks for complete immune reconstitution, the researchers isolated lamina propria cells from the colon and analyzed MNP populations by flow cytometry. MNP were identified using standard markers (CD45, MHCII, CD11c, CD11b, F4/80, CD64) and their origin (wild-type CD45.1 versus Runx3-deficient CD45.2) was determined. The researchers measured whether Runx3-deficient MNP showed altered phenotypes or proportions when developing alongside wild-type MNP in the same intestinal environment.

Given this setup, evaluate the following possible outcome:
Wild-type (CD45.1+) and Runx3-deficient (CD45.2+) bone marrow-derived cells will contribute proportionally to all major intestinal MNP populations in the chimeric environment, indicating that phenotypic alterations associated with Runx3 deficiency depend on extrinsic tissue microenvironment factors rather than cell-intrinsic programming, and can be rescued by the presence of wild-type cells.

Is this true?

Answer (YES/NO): NO